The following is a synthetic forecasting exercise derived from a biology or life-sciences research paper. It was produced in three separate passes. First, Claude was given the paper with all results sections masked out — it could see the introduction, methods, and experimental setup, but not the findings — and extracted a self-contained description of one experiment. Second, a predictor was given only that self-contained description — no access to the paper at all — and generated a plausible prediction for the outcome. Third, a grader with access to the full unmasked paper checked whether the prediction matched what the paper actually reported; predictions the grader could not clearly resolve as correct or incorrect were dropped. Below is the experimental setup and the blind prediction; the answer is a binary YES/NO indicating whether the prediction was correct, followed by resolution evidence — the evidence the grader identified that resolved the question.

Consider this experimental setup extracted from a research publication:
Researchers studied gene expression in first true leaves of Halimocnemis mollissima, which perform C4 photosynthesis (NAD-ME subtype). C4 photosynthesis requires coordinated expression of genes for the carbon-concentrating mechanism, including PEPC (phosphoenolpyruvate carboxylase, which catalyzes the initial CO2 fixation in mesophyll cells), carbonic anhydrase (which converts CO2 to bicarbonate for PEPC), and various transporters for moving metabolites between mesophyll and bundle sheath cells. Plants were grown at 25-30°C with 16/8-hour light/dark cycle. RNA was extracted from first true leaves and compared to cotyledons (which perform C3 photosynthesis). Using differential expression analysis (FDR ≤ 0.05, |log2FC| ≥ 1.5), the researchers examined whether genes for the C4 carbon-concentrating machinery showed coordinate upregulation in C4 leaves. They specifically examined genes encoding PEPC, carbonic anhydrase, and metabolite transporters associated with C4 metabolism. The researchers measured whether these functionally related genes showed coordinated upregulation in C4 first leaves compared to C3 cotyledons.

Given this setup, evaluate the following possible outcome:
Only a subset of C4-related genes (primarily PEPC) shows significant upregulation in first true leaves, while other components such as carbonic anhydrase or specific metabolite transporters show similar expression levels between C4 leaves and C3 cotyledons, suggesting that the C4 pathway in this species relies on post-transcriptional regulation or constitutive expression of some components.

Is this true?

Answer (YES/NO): NO